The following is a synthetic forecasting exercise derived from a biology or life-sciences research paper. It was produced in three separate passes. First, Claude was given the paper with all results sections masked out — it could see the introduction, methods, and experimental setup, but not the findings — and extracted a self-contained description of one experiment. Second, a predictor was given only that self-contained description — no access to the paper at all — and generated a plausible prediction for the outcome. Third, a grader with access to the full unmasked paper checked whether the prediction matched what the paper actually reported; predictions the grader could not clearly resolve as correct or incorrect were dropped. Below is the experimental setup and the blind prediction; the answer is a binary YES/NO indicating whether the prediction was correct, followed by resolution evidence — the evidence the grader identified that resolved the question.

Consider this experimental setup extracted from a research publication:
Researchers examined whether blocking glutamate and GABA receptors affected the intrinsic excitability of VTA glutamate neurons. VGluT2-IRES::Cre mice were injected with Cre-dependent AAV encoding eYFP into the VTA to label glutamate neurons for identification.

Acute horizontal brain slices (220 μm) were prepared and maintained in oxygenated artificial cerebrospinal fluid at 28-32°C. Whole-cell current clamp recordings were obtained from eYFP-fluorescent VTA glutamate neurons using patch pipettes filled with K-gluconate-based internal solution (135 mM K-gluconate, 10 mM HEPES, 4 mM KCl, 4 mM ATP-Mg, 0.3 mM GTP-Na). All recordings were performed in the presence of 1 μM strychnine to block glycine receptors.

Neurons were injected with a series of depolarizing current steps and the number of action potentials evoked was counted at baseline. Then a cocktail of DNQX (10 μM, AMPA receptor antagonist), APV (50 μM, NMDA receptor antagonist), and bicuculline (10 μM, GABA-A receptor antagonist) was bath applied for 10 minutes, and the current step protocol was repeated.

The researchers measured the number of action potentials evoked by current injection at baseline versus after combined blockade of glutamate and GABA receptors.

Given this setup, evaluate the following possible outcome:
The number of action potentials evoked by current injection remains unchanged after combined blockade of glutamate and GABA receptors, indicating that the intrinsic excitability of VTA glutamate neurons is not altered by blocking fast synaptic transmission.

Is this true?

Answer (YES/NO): NO